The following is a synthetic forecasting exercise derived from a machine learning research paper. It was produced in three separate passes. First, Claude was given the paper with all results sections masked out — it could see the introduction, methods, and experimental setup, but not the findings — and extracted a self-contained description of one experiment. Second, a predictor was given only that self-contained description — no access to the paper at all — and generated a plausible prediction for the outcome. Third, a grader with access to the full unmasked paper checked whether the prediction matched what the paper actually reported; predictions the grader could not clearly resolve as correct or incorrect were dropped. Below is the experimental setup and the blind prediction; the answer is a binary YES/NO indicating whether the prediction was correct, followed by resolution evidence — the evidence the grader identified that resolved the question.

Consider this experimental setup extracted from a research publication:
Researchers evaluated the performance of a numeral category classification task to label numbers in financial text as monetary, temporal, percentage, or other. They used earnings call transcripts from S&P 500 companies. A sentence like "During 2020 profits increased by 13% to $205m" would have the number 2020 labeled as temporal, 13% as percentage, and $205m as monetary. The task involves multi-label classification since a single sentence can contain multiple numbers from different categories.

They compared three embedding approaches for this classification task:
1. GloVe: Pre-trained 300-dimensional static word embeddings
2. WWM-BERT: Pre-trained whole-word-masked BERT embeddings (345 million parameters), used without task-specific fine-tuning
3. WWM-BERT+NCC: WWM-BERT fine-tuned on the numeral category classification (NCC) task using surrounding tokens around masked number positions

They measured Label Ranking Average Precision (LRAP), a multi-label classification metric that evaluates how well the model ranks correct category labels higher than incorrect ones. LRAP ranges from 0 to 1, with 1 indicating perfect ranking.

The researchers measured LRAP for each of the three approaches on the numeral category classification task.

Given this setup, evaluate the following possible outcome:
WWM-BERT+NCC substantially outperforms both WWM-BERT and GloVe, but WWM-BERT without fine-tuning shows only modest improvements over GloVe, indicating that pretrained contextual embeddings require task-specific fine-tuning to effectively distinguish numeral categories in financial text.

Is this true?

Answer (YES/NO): NO